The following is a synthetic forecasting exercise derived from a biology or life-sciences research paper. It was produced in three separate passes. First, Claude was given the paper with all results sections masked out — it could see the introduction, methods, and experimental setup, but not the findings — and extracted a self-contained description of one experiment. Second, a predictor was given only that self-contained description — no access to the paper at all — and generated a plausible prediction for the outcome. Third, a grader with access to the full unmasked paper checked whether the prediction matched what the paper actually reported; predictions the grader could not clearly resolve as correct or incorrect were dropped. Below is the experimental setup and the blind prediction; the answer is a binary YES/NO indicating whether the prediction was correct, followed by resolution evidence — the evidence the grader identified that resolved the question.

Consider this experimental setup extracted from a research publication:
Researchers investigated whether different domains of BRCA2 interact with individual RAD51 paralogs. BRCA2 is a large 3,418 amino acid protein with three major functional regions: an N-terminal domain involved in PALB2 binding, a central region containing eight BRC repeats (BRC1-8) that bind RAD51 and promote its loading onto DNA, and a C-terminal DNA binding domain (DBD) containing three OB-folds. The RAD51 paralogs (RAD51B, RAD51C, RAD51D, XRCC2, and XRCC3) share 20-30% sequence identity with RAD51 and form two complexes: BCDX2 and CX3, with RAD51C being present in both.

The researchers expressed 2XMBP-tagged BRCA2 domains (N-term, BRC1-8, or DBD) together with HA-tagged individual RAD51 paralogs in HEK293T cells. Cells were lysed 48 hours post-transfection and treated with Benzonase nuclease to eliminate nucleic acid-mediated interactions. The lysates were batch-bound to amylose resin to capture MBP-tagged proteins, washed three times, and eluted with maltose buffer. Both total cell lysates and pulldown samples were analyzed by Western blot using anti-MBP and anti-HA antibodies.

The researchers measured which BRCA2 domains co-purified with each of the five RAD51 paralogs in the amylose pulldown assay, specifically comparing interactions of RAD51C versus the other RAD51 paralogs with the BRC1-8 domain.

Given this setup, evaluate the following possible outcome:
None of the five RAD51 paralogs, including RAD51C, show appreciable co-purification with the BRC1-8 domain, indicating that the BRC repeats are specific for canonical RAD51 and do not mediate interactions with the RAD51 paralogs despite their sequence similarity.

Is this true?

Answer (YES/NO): NO